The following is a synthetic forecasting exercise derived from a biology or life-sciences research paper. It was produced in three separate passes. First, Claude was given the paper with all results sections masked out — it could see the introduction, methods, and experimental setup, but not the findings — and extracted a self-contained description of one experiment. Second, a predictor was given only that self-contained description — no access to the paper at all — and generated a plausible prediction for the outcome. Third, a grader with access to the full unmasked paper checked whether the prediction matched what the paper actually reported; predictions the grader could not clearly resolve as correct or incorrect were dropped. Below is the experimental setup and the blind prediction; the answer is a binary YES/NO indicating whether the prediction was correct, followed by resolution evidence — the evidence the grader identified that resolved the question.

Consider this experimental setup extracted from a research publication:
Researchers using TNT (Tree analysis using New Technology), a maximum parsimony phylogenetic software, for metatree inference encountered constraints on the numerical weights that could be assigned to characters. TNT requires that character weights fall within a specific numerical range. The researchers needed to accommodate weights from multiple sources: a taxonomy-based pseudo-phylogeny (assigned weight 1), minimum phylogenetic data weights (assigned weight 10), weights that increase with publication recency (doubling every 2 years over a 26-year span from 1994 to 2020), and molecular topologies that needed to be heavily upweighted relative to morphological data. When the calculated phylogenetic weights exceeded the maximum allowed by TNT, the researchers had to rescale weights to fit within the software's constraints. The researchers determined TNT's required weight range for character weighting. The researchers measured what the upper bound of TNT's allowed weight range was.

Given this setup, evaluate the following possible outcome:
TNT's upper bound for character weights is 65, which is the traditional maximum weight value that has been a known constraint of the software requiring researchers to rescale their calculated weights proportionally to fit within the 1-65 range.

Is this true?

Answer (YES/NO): NO